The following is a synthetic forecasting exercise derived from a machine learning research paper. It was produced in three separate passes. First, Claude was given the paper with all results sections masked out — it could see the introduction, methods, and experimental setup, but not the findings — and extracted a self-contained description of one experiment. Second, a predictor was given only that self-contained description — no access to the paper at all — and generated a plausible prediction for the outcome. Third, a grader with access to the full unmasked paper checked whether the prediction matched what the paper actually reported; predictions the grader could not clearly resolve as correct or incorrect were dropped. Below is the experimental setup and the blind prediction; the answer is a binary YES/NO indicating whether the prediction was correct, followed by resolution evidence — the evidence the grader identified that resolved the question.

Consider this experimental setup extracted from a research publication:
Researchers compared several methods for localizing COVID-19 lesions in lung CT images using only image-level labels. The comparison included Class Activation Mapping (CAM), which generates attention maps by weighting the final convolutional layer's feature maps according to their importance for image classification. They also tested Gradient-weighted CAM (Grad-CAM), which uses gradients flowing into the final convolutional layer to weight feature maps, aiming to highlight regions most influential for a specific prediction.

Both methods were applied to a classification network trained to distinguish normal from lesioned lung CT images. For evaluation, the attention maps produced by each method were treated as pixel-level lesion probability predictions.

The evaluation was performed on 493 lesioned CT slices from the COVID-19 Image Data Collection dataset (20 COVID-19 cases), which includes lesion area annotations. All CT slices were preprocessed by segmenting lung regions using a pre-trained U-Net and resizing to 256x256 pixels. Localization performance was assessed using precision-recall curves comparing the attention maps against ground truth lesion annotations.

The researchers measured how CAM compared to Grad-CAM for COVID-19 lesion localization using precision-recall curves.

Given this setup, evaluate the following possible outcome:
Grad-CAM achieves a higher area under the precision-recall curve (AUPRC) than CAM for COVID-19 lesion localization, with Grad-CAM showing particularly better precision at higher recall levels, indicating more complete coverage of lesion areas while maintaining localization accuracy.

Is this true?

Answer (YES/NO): NO